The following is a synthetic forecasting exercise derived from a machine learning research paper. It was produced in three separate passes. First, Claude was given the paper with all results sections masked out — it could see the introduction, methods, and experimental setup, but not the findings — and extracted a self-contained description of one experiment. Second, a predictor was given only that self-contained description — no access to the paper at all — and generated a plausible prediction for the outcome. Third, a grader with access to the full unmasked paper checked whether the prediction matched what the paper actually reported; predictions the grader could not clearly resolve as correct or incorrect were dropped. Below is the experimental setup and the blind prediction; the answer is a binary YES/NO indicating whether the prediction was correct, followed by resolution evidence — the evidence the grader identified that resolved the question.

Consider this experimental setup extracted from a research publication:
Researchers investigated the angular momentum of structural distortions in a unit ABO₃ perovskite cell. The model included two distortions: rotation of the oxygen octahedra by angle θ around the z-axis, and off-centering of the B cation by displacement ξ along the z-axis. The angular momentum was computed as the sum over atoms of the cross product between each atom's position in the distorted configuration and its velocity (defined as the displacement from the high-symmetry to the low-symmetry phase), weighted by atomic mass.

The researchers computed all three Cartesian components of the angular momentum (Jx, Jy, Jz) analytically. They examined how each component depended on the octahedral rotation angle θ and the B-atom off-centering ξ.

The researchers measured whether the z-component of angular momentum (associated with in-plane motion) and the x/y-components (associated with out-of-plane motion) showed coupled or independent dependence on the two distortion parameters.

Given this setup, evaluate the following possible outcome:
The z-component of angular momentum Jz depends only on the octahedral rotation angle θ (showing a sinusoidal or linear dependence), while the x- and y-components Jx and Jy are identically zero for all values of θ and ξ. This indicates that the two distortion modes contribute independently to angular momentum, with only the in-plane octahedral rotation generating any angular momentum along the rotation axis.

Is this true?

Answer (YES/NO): NO